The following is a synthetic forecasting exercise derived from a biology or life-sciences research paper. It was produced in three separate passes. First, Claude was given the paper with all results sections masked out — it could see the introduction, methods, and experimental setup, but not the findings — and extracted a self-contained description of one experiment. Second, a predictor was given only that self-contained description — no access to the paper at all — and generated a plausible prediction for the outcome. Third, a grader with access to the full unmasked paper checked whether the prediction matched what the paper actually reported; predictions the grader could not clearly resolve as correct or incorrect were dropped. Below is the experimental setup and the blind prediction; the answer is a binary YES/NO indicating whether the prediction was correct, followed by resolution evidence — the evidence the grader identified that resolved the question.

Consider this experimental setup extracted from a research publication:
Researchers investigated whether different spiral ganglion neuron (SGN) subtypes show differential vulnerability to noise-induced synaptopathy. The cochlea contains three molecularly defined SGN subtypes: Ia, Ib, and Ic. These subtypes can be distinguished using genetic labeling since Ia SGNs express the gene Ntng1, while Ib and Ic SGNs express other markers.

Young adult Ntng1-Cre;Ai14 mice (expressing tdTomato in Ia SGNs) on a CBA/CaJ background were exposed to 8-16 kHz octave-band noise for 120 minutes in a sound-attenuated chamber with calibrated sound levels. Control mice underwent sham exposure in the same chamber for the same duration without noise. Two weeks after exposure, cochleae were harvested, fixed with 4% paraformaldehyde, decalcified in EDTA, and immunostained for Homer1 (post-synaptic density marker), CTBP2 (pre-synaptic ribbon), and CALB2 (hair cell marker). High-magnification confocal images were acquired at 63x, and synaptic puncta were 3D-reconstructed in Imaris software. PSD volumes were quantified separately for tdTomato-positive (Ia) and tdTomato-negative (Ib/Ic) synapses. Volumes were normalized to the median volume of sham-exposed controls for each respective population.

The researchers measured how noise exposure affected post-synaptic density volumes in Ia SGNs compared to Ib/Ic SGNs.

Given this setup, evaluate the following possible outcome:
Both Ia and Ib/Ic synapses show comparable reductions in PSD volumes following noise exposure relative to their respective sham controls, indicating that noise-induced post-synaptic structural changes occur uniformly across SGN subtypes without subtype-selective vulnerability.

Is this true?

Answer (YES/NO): NO